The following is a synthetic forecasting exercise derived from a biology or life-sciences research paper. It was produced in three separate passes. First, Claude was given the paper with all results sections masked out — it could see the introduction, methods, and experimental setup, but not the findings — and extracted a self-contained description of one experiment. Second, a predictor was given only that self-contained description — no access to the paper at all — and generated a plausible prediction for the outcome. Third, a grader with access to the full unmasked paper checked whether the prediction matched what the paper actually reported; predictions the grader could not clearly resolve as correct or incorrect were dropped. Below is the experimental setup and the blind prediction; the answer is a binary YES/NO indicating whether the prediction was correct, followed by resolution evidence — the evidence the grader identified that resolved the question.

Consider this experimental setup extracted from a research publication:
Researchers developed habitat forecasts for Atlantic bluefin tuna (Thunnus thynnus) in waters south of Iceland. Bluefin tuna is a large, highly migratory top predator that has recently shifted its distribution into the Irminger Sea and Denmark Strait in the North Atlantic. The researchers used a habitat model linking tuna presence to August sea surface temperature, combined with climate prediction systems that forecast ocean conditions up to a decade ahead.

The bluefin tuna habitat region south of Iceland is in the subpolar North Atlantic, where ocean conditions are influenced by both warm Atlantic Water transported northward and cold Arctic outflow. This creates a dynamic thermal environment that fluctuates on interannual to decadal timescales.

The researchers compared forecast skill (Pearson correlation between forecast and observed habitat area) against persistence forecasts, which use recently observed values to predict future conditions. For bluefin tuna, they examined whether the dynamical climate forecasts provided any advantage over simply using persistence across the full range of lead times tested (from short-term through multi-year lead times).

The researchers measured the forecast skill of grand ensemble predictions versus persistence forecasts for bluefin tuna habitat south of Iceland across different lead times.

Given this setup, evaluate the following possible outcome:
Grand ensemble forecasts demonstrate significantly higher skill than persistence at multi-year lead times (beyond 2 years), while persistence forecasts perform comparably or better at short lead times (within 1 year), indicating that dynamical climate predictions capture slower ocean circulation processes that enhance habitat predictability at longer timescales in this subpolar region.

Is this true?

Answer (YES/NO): YES